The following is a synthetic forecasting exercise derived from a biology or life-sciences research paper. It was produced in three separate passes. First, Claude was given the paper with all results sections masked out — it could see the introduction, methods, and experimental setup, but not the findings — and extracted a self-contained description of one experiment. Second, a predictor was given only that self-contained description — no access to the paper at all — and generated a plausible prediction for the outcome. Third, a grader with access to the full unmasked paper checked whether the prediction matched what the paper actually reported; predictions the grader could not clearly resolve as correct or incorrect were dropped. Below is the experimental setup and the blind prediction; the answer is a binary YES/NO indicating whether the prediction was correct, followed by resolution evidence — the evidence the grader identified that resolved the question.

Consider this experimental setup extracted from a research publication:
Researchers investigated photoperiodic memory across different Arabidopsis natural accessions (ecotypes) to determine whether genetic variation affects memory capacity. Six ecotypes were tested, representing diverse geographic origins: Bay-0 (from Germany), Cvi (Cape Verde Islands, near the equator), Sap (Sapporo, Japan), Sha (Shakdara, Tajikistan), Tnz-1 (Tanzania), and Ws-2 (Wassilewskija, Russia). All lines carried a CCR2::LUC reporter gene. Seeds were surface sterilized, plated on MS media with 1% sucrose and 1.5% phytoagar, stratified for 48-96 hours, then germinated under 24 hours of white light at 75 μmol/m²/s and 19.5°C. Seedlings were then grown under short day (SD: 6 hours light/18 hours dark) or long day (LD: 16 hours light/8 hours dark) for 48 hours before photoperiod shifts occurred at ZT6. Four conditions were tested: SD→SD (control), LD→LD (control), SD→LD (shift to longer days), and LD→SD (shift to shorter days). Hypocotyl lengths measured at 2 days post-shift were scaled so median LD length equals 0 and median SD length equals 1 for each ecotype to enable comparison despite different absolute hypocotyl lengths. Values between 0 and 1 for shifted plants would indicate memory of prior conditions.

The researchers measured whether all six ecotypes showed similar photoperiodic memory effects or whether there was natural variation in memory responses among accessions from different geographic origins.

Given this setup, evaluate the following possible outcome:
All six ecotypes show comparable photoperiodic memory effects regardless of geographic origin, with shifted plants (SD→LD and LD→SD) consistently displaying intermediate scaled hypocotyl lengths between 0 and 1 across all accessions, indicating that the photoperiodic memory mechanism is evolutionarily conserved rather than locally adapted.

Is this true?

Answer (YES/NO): NO